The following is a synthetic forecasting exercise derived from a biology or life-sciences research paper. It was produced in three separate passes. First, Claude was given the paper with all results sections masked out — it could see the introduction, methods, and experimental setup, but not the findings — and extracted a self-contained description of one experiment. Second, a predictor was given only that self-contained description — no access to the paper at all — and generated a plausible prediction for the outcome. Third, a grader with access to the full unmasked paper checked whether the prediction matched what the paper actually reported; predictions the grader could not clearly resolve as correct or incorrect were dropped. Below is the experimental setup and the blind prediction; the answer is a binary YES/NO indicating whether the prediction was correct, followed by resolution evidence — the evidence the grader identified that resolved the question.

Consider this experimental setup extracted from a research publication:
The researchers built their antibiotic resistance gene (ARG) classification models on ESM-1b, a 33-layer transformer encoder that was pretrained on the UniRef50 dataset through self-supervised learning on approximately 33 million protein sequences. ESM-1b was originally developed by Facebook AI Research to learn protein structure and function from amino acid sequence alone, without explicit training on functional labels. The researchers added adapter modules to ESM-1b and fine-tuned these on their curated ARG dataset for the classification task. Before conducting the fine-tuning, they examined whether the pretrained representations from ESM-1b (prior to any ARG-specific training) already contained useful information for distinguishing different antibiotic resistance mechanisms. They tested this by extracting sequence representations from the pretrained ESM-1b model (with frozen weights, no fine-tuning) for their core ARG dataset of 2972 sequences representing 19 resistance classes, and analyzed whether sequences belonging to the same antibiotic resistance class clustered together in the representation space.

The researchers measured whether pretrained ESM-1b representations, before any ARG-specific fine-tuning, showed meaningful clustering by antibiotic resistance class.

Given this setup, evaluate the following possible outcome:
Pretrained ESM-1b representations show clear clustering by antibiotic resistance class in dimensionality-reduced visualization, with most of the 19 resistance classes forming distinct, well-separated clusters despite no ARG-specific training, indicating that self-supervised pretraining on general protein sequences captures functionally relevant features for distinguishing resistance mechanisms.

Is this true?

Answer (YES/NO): NO